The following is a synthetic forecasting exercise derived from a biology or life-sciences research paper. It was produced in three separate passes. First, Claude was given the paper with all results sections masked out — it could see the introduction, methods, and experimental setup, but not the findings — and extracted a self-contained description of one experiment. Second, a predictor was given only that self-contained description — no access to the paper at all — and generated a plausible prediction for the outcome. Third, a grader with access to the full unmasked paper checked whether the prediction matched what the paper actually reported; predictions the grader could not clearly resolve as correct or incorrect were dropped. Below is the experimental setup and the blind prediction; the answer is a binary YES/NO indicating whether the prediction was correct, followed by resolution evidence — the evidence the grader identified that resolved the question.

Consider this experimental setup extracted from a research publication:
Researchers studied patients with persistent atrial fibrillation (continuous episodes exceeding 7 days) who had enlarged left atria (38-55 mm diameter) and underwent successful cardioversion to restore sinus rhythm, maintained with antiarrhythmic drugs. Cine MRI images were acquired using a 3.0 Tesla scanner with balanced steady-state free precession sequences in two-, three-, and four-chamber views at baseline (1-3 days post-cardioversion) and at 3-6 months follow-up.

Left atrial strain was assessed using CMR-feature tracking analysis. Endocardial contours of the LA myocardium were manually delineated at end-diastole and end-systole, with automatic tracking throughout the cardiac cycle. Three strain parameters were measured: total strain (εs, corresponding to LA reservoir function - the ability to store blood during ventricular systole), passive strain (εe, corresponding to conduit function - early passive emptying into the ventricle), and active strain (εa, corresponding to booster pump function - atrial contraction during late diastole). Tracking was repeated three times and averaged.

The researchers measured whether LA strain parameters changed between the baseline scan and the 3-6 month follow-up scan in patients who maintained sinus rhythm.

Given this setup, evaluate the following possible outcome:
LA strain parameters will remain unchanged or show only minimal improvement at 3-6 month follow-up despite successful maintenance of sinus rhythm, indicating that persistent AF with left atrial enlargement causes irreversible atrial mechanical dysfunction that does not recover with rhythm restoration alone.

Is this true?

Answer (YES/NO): NO